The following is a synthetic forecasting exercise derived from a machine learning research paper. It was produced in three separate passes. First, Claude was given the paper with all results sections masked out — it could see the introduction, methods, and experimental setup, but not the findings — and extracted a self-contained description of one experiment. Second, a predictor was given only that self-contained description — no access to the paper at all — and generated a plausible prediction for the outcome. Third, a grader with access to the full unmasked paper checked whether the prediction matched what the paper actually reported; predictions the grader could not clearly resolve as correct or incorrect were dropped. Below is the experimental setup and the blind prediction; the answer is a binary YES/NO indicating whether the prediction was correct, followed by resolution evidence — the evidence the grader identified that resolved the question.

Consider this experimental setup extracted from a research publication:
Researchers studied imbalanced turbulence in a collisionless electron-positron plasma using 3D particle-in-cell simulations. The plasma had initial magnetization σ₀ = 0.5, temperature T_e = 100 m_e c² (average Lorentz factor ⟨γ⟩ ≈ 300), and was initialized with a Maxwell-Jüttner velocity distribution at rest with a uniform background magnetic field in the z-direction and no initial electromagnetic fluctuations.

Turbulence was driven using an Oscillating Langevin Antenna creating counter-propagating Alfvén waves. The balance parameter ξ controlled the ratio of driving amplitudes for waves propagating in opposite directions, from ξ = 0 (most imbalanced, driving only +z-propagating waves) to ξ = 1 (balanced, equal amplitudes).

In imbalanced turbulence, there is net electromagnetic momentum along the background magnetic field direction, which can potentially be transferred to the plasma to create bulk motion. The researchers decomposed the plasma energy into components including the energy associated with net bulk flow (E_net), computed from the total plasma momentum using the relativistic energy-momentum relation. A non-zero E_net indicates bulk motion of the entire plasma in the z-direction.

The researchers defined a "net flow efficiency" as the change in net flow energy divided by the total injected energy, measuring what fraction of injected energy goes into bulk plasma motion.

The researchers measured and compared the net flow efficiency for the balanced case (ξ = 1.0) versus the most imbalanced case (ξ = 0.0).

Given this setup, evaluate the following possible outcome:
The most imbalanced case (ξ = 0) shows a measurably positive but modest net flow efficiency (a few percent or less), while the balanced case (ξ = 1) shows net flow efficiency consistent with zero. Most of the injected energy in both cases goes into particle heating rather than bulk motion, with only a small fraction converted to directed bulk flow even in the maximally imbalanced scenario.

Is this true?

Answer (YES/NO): NO